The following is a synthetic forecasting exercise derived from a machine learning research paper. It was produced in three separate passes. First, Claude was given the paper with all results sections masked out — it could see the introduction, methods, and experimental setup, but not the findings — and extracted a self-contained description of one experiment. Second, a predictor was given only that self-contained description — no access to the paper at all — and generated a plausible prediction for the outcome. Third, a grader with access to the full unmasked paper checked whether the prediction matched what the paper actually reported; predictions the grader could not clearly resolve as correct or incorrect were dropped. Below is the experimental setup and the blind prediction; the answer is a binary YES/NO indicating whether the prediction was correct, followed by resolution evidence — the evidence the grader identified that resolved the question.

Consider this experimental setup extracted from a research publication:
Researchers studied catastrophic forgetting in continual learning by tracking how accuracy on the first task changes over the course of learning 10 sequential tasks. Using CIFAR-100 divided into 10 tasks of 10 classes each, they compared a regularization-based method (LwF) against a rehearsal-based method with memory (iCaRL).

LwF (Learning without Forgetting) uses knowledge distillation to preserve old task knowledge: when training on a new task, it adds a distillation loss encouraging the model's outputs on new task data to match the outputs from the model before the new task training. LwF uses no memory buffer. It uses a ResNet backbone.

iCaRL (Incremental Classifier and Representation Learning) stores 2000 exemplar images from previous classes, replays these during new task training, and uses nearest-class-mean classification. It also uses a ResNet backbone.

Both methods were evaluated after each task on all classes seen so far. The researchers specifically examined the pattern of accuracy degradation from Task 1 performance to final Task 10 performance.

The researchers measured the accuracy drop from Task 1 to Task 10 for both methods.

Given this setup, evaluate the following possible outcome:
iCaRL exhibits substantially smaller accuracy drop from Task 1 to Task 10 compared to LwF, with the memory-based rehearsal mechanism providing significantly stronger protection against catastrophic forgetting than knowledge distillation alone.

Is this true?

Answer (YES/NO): YES